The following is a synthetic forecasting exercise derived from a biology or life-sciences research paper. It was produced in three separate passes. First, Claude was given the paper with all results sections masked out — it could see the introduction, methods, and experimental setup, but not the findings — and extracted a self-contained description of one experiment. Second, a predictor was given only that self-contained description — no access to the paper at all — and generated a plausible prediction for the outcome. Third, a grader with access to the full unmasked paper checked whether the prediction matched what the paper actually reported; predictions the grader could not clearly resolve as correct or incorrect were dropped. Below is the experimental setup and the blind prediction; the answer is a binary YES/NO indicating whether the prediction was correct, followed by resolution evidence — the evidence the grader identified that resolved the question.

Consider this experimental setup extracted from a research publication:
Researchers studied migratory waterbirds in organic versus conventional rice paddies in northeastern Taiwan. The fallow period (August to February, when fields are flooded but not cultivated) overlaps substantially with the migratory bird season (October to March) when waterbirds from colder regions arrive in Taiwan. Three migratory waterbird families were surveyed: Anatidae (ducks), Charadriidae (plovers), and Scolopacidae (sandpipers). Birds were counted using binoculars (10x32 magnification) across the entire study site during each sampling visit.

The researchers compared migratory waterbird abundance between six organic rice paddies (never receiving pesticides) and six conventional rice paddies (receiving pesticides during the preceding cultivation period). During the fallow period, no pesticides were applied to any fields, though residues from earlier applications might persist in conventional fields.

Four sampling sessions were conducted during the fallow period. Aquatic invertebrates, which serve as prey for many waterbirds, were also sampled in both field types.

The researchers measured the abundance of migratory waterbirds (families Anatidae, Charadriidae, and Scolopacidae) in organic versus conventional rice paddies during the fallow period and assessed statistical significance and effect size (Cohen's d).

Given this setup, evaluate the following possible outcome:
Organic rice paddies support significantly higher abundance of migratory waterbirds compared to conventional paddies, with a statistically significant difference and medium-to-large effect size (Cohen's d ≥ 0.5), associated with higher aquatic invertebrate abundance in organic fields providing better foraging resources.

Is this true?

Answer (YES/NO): NO